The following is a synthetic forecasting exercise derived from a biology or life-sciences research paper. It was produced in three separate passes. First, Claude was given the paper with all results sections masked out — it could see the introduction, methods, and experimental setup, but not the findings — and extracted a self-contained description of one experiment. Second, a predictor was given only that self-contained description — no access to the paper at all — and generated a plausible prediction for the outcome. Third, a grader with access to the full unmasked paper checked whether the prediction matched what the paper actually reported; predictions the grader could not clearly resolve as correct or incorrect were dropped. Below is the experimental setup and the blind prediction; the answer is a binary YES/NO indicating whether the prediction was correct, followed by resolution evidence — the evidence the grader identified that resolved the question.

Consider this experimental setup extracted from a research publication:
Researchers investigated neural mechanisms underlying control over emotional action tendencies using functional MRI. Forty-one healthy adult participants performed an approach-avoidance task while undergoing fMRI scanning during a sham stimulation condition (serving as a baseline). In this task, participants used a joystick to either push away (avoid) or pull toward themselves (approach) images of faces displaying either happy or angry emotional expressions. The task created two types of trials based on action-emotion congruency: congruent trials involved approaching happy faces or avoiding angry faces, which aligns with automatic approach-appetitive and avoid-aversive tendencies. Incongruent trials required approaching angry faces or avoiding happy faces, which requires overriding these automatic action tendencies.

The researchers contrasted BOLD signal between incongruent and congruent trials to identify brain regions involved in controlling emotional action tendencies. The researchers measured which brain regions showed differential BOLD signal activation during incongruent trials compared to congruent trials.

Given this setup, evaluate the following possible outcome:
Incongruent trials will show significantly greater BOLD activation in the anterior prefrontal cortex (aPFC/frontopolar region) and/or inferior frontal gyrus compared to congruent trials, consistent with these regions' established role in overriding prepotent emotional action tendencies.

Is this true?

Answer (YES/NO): YES